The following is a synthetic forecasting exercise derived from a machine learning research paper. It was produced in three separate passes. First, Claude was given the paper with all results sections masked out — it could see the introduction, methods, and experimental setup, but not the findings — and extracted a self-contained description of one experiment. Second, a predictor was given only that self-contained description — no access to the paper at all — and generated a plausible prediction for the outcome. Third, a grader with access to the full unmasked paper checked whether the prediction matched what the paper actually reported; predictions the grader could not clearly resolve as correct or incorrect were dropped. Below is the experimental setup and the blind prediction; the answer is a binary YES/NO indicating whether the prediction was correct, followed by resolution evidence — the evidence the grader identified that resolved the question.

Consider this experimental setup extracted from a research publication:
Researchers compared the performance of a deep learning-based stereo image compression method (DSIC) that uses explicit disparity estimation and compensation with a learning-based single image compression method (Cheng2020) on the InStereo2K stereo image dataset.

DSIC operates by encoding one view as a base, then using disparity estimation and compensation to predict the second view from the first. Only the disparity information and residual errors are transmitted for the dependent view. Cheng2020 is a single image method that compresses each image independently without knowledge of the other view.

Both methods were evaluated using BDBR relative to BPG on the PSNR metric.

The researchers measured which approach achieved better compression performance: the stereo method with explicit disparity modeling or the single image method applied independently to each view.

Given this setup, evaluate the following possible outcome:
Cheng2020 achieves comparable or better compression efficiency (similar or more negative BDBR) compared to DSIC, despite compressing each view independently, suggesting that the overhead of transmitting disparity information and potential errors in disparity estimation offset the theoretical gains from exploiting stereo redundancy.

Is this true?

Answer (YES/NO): YES